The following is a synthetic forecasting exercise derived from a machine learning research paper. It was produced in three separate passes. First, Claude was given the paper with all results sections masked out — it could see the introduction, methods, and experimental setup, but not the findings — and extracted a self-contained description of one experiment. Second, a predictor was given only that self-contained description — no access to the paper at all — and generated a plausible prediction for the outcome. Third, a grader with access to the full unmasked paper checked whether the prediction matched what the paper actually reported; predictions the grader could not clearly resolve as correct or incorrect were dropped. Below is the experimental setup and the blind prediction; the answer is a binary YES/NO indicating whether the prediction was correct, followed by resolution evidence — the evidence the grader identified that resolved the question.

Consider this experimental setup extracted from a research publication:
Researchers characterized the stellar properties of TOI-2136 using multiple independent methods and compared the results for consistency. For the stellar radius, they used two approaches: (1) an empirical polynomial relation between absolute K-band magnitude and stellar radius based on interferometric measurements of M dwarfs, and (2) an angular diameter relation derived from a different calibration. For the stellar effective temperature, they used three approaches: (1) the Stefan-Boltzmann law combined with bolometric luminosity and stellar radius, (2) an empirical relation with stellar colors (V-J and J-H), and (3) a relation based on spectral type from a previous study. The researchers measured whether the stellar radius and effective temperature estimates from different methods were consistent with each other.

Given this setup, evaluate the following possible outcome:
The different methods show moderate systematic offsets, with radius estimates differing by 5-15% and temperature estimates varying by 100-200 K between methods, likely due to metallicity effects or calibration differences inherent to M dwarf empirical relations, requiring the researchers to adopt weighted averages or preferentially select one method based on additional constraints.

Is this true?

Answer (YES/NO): NO